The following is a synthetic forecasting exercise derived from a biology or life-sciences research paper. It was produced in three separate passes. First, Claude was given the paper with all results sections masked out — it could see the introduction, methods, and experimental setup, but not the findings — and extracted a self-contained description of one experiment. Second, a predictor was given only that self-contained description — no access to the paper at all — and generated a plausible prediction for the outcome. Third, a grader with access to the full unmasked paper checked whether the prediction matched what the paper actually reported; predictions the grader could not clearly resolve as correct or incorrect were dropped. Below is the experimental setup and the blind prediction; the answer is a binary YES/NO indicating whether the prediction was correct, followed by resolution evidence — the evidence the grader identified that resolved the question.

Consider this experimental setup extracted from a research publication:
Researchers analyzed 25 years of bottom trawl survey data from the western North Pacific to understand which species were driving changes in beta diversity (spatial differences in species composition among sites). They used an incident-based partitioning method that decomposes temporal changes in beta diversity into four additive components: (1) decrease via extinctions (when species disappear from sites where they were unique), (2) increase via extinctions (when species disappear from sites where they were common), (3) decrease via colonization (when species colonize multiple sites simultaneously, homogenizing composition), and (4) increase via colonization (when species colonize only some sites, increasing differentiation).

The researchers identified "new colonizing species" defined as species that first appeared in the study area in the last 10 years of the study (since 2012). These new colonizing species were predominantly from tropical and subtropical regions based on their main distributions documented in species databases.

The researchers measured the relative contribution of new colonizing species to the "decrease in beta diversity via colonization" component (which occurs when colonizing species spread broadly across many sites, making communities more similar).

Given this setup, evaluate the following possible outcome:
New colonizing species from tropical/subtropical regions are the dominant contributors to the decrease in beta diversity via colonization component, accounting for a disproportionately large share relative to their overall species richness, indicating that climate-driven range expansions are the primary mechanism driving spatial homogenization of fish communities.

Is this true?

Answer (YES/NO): NO